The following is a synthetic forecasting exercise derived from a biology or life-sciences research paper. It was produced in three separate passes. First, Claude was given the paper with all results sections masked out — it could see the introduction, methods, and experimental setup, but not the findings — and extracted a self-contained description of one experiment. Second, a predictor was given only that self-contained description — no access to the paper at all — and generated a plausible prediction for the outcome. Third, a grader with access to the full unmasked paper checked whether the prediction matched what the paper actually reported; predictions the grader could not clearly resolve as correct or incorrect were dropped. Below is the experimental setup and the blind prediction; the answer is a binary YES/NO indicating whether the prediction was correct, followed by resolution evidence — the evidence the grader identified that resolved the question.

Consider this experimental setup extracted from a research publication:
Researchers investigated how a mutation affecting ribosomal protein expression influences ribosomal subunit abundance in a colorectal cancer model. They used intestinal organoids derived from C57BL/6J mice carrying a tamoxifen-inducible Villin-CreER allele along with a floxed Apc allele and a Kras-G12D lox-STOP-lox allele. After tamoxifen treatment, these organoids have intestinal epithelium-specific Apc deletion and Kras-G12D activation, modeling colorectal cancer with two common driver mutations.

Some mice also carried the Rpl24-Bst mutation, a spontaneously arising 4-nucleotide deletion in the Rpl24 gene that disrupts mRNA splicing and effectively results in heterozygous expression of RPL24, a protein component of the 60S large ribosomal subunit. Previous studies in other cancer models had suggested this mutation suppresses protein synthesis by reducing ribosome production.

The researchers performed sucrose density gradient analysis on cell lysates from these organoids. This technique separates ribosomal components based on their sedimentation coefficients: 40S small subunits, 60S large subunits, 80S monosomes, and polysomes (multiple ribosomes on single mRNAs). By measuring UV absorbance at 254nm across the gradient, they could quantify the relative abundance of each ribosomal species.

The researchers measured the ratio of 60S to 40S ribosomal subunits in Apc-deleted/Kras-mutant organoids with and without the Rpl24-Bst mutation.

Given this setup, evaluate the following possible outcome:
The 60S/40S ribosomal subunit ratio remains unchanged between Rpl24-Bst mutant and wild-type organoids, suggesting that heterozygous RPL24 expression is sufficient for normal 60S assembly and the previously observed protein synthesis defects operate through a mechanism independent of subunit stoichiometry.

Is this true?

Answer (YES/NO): YES